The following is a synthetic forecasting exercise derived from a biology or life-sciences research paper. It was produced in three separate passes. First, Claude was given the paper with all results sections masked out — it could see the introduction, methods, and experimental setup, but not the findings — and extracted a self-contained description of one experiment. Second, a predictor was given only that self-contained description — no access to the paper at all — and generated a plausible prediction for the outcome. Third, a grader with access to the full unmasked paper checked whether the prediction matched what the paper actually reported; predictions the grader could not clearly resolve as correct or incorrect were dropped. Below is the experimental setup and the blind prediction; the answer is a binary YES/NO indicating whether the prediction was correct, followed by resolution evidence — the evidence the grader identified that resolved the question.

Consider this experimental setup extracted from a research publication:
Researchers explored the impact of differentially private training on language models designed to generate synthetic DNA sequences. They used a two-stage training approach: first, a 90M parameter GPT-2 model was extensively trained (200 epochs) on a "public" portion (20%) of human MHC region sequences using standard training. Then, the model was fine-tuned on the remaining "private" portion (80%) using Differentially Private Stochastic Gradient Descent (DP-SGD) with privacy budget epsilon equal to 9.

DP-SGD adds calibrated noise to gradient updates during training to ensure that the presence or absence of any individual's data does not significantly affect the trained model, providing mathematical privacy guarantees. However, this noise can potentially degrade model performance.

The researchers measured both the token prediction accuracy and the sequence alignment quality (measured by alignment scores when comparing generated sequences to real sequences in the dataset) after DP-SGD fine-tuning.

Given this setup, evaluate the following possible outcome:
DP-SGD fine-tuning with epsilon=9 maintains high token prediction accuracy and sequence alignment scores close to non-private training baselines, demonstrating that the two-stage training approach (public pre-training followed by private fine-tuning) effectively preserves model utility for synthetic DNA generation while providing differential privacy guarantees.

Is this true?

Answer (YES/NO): NO